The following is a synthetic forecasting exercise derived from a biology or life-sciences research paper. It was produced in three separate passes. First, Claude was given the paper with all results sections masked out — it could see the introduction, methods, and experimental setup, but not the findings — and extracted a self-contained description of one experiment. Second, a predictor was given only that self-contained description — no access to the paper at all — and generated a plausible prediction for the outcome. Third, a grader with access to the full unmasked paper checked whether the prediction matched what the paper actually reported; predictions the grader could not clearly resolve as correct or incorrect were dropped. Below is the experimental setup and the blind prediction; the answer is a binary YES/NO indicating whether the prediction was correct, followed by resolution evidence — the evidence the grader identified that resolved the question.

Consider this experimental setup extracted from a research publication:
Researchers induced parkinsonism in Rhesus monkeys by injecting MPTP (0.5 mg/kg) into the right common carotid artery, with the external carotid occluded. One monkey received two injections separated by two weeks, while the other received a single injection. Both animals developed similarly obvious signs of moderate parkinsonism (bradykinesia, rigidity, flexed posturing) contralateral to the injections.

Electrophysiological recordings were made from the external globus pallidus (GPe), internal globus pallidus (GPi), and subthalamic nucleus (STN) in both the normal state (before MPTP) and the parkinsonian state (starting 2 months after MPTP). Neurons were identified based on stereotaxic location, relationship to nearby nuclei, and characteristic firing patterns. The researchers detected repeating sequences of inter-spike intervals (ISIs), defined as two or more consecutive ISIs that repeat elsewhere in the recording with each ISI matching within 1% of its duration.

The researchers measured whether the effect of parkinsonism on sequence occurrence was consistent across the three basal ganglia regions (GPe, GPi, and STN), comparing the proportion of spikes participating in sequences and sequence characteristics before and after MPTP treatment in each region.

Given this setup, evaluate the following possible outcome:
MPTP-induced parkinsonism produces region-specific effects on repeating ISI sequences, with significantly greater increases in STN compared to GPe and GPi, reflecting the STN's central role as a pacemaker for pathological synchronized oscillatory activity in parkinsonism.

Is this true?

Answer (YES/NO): NO